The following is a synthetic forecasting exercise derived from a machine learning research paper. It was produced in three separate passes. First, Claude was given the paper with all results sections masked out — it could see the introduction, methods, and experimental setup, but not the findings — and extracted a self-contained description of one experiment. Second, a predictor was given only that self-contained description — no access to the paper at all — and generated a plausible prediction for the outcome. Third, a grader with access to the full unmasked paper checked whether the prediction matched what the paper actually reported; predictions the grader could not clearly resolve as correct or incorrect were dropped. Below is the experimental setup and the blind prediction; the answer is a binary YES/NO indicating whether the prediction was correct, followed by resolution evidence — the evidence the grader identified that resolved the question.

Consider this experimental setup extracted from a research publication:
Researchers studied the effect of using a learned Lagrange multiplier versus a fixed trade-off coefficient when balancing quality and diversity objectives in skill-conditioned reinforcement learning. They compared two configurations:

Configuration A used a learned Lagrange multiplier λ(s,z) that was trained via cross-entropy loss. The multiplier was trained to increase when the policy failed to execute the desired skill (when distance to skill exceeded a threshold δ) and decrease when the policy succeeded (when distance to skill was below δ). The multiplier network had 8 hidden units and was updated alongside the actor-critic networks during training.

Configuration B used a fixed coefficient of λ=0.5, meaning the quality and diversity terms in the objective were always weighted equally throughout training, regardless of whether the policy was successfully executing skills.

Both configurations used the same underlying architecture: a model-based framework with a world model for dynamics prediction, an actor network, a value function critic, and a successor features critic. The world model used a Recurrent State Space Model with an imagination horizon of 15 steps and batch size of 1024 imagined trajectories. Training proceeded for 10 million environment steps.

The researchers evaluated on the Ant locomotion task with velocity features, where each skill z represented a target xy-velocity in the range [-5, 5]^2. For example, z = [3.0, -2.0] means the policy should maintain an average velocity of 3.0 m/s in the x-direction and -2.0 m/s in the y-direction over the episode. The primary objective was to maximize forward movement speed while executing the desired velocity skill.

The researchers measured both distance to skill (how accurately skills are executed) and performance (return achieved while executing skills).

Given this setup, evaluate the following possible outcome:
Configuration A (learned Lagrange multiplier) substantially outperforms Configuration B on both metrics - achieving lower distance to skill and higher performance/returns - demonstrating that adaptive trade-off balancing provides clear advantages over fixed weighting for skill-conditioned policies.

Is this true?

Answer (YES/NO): NO